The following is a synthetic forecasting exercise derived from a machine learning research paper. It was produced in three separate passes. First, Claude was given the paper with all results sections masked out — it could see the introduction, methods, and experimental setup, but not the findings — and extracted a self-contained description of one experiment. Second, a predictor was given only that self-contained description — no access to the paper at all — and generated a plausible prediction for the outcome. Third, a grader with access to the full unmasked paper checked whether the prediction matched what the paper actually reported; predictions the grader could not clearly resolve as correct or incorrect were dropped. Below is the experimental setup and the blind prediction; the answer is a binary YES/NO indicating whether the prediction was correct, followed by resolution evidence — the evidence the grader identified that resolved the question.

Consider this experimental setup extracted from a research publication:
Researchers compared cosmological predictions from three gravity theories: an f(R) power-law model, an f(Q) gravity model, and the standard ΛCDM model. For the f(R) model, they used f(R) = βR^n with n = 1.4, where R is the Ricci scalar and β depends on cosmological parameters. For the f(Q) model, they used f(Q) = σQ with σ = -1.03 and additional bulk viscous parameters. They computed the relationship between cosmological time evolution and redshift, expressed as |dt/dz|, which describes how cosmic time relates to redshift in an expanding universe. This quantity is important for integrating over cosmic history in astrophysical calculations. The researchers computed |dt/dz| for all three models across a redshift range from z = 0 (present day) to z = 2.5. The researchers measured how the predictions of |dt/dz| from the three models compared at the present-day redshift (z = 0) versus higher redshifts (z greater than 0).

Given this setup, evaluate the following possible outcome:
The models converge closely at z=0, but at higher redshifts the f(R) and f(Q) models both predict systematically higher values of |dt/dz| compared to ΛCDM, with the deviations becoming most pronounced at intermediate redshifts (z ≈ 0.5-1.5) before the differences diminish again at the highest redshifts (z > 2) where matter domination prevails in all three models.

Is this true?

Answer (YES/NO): NO